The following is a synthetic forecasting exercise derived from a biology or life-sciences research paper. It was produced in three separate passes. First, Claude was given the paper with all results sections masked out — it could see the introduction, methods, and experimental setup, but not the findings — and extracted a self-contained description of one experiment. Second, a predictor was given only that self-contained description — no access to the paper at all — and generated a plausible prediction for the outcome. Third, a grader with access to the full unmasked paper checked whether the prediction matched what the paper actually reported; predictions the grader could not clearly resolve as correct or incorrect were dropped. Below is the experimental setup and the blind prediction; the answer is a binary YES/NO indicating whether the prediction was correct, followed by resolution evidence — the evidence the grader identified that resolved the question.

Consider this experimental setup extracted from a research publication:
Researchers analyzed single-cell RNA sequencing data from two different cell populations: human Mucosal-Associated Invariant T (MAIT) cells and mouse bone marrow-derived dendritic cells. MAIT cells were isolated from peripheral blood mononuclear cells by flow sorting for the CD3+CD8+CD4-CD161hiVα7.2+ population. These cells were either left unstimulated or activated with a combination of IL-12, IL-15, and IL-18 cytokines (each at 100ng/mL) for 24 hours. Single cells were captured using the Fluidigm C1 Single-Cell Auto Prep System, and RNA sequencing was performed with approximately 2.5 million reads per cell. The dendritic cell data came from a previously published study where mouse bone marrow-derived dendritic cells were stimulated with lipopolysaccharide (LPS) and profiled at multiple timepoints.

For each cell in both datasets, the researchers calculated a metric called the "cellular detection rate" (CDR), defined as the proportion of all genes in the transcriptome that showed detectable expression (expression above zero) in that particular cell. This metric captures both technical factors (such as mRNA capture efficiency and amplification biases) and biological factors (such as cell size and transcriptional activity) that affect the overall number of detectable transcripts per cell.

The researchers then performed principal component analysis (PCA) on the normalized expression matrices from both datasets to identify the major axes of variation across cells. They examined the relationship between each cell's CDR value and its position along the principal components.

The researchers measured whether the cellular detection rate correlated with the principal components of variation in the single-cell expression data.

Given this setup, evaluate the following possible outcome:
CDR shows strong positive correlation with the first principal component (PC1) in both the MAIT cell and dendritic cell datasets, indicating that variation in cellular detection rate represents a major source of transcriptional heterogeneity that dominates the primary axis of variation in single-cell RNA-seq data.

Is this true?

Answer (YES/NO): NO